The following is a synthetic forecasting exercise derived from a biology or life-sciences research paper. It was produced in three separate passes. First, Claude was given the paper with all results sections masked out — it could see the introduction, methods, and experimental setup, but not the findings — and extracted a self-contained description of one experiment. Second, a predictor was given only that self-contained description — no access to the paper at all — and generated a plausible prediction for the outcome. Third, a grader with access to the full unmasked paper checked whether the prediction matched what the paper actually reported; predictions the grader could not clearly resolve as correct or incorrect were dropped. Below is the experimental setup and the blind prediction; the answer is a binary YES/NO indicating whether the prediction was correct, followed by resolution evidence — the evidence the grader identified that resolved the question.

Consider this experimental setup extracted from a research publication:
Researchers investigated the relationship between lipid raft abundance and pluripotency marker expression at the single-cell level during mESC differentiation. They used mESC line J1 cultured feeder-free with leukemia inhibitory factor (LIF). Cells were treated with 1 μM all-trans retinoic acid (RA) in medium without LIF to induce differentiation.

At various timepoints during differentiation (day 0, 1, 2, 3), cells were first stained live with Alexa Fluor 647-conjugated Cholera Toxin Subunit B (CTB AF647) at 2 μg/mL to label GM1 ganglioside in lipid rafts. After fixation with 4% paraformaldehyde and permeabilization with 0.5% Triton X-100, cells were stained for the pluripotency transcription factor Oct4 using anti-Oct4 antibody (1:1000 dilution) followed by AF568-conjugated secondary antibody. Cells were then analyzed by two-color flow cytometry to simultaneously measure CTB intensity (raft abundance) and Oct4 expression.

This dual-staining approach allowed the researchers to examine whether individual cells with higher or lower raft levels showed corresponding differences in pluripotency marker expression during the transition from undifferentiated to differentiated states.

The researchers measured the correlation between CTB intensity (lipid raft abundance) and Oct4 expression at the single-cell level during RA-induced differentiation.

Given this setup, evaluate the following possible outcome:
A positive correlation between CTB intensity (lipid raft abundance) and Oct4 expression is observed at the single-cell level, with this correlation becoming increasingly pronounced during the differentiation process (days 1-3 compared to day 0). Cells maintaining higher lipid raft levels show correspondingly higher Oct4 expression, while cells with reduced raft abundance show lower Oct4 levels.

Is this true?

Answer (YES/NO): NO